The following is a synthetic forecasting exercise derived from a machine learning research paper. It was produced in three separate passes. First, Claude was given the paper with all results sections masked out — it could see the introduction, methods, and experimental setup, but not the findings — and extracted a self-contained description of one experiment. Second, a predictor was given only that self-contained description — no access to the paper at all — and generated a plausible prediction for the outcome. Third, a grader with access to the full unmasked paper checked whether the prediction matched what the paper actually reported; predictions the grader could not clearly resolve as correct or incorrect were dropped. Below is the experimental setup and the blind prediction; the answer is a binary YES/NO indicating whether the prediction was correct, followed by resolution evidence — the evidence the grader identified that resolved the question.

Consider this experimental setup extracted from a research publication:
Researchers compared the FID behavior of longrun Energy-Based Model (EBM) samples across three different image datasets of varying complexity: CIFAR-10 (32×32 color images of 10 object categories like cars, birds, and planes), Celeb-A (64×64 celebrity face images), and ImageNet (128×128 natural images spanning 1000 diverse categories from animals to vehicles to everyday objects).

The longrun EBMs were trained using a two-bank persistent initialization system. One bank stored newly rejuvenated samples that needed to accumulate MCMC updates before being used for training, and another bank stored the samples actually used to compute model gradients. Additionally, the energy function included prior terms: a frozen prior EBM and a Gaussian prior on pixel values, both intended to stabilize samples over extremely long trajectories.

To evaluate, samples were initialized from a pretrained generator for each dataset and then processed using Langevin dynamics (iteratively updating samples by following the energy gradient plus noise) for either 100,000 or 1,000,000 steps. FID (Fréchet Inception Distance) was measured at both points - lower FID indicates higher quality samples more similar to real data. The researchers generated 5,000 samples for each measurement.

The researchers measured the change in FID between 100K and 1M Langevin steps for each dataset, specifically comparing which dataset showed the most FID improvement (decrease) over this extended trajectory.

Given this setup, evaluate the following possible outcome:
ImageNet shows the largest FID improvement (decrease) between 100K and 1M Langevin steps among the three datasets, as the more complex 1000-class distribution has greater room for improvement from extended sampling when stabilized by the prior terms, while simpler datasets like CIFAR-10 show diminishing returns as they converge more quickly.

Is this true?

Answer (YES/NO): YES